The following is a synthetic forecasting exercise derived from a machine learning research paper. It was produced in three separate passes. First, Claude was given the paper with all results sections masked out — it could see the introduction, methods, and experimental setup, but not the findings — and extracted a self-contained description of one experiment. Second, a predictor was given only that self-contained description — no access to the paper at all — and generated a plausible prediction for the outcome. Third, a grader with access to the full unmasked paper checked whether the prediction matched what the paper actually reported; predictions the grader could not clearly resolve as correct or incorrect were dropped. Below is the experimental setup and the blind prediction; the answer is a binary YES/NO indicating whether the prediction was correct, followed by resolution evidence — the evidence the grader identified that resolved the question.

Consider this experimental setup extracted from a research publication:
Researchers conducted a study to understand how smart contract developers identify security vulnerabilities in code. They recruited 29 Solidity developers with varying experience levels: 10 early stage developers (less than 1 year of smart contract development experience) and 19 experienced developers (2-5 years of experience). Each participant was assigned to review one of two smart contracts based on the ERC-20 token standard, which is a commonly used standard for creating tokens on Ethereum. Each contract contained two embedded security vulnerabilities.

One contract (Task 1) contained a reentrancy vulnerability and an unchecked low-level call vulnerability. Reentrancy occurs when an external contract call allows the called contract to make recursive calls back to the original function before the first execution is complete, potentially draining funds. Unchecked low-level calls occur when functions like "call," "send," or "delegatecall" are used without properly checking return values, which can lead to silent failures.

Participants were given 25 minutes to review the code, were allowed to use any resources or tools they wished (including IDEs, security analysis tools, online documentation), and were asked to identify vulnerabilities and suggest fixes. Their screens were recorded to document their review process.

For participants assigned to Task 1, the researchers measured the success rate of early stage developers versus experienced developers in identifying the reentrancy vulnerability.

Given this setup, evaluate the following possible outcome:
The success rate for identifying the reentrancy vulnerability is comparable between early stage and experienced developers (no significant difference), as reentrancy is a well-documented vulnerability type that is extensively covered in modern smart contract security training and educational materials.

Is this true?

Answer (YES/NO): NO